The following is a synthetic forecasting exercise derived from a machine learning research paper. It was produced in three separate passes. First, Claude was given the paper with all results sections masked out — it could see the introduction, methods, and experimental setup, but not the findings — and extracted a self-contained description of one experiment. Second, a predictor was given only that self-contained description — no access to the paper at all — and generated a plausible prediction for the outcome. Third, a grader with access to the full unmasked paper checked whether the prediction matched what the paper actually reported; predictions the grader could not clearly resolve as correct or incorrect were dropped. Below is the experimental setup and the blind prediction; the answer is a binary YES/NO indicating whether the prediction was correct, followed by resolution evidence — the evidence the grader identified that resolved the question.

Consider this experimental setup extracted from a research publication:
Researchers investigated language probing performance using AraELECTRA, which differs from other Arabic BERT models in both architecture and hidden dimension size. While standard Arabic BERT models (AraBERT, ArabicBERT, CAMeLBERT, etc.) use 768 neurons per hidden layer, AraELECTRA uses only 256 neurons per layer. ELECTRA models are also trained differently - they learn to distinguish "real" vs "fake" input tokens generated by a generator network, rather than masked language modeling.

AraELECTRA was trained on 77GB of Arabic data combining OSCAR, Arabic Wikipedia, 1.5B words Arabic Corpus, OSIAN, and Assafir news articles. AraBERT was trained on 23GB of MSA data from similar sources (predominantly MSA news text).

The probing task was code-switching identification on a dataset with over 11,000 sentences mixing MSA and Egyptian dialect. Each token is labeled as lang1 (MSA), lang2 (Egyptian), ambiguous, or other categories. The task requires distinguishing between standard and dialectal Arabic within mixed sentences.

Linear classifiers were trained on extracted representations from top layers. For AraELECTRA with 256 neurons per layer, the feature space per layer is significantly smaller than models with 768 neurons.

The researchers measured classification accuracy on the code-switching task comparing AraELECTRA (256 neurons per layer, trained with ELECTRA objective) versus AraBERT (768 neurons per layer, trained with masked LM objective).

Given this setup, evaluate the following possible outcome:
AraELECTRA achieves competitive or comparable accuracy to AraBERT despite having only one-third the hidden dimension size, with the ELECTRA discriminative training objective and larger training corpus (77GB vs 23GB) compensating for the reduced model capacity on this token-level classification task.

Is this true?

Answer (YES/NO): YES